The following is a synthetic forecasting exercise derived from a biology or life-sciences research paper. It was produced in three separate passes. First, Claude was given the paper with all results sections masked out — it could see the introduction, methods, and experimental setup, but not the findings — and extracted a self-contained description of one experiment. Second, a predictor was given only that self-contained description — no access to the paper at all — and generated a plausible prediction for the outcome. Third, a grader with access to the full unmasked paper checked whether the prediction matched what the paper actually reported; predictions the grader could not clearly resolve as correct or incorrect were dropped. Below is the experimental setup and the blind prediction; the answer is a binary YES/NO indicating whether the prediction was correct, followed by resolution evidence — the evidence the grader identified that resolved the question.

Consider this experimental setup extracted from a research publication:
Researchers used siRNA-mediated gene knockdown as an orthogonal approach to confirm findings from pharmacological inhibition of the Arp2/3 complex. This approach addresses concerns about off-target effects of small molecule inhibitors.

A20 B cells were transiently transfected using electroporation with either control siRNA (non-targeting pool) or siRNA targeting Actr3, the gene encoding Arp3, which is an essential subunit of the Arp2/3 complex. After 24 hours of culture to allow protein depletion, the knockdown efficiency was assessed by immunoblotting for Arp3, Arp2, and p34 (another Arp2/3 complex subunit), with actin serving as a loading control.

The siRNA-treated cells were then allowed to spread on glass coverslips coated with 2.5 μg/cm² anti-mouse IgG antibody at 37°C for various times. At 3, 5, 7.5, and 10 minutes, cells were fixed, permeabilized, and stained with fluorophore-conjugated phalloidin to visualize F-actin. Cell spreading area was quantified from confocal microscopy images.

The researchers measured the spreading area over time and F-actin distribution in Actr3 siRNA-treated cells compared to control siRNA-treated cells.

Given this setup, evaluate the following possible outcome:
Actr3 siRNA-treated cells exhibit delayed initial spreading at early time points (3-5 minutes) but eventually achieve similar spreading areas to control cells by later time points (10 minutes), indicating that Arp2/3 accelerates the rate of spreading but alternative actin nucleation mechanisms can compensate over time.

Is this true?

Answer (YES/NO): NO